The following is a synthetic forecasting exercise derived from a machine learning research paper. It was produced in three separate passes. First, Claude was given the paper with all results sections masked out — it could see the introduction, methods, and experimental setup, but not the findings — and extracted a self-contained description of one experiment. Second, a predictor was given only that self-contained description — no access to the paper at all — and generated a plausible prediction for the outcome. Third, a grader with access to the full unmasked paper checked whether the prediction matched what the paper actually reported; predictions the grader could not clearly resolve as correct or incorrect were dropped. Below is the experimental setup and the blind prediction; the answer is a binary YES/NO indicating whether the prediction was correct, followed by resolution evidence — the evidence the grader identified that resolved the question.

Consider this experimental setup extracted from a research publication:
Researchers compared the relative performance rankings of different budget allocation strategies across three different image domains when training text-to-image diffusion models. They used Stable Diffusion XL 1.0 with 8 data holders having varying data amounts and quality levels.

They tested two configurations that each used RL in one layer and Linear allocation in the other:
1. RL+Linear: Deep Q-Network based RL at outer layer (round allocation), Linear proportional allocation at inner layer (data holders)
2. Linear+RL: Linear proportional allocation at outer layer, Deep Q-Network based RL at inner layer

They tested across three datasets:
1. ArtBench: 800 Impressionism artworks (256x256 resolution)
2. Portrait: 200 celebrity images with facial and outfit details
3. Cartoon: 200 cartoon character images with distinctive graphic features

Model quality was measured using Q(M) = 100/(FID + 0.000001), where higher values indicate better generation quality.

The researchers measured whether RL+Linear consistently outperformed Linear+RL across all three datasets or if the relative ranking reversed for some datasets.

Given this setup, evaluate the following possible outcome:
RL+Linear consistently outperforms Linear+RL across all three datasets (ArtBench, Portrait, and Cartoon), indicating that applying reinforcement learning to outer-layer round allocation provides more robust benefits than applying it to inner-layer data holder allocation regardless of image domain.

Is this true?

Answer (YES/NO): YES